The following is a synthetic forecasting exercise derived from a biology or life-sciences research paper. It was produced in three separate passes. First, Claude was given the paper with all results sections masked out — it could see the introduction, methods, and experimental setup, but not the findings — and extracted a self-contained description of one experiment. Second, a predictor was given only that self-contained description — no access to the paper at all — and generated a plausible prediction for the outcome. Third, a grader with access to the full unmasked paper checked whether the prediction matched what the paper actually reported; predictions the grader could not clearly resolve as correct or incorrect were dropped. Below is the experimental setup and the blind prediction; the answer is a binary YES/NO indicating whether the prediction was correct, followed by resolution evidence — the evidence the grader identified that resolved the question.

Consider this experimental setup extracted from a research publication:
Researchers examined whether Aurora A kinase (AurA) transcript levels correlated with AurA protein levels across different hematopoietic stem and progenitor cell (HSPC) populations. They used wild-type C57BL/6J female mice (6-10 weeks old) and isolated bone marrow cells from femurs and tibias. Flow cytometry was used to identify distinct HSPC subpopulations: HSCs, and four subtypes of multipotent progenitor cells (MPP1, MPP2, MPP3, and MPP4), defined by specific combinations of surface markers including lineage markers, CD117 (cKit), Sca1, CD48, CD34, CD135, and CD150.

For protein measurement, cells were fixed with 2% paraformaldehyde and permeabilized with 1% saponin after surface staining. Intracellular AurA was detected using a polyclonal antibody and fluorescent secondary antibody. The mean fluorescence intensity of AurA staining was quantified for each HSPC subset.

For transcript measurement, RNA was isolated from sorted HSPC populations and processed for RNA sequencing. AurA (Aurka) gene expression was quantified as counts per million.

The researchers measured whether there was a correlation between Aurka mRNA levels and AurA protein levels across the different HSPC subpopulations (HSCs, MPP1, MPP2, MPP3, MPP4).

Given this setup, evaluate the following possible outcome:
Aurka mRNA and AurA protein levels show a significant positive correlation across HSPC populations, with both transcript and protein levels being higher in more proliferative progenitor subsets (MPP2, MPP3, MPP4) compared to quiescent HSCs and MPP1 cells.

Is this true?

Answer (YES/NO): NO